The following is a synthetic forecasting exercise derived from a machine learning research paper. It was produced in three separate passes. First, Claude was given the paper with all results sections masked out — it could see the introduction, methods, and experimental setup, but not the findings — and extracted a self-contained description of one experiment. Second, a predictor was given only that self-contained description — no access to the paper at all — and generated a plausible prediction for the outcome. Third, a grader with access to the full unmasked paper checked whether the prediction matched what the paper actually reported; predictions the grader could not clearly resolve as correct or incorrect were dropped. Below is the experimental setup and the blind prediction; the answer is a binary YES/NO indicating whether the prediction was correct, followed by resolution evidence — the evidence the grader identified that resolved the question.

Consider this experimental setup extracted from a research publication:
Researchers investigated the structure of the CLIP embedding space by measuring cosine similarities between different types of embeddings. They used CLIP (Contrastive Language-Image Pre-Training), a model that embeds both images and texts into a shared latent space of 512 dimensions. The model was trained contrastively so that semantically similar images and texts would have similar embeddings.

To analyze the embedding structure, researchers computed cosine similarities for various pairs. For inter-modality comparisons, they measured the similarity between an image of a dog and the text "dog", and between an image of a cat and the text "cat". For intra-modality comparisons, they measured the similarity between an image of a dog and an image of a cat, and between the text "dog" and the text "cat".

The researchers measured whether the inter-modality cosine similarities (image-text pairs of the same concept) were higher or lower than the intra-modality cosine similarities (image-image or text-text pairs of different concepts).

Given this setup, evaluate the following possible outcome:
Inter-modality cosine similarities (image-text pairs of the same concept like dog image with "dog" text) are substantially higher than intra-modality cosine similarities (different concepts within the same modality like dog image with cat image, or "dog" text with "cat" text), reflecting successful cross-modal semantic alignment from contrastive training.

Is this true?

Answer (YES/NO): NO